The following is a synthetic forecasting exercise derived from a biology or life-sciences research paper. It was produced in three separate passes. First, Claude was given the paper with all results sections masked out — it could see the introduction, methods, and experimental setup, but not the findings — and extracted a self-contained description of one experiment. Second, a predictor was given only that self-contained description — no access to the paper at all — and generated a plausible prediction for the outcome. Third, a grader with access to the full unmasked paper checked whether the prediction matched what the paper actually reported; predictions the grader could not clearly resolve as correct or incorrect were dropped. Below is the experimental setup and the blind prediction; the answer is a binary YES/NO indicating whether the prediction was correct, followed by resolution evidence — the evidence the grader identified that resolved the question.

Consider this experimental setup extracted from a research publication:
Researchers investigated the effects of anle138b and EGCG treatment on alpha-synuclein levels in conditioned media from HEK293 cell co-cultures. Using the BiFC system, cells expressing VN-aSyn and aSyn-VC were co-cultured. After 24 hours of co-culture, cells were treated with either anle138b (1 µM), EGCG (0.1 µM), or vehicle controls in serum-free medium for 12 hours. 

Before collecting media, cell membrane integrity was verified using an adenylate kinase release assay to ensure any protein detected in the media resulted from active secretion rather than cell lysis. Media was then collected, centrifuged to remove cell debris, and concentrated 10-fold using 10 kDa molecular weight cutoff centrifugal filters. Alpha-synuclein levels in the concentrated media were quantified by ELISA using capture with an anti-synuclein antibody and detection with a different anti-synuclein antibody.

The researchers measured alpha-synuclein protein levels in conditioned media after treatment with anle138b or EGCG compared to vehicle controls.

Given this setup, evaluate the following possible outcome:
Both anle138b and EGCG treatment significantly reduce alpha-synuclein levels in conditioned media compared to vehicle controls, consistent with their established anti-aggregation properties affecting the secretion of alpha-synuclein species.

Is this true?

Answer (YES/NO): NO